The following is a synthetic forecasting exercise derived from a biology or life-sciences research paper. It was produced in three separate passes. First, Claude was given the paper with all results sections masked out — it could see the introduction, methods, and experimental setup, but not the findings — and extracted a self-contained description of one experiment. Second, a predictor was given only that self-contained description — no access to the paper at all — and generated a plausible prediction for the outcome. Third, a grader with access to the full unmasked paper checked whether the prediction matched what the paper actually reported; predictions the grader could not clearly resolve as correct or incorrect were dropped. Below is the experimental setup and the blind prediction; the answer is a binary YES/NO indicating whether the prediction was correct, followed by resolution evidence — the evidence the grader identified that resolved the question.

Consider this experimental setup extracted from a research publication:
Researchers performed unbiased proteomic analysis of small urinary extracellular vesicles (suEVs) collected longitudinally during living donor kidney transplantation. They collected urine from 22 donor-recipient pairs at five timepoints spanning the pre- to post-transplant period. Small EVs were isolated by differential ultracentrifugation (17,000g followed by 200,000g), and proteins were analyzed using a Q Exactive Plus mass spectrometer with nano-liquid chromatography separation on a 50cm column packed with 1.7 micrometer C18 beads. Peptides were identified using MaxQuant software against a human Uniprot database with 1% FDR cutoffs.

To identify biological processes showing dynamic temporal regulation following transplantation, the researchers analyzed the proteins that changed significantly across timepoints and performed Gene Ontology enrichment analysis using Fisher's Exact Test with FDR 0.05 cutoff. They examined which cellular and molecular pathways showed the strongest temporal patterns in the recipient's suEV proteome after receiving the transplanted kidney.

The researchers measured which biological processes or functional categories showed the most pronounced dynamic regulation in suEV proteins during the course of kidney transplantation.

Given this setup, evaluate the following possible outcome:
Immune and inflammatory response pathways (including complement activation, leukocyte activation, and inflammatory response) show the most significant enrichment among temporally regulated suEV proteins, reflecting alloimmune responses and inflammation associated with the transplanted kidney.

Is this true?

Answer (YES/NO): YES